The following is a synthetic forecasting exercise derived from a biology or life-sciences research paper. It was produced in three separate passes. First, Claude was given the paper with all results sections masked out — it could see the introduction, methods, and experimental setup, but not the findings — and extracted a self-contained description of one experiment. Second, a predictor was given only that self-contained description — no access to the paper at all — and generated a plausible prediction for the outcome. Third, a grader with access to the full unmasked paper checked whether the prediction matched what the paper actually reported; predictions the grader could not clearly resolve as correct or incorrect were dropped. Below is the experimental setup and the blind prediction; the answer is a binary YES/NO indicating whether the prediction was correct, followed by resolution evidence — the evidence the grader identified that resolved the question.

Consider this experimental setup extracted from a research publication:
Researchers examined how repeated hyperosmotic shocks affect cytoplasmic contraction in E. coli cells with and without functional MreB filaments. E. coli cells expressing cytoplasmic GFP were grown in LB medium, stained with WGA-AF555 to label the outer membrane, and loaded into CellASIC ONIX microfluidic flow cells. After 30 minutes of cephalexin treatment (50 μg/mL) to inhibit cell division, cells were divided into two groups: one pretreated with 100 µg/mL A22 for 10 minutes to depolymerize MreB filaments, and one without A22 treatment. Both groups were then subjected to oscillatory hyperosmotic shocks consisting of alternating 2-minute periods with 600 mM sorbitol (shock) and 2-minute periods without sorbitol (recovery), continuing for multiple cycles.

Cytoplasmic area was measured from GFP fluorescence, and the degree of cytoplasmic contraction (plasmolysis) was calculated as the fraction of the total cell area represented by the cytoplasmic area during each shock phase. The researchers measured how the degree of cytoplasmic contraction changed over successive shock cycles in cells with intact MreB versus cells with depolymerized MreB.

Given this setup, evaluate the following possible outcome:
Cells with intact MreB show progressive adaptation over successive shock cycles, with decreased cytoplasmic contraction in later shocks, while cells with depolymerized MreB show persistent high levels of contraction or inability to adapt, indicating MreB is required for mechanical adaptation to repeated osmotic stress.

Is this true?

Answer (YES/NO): YES